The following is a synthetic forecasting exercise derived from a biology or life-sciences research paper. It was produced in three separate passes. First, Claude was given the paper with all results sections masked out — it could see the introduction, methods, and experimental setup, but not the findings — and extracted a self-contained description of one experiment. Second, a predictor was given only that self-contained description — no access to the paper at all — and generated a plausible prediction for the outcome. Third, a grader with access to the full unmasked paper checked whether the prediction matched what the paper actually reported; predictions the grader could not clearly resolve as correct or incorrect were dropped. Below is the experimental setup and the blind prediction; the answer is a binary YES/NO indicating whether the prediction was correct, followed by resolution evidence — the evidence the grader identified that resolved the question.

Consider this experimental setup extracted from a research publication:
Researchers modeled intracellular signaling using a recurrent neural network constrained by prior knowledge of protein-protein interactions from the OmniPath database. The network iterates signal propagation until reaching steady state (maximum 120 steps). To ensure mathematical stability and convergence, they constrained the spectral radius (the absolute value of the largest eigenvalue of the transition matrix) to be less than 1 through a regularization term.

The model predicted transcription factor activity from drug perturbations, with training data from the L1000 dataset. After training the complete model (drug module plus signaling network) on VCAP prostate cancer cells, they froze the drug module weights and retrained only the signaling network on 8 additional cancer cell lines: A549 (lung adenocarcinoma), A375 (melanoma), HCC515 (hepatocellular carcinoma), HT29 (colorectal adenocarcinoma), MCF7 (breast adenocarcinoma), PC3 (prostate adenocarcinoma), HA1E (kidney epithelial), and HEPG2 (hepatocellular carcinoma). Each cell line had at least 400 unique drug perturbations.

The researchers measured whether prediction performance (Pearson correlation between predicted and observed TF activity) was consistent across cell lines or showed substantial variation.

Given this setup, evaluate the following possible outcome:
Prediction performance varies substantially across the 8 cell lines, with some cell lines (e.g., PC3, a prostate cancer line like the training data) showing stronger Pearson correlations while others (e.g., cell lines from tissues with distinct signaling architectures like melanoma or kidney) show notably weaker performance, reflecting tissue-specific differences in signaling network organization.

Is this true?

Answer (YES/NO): NO